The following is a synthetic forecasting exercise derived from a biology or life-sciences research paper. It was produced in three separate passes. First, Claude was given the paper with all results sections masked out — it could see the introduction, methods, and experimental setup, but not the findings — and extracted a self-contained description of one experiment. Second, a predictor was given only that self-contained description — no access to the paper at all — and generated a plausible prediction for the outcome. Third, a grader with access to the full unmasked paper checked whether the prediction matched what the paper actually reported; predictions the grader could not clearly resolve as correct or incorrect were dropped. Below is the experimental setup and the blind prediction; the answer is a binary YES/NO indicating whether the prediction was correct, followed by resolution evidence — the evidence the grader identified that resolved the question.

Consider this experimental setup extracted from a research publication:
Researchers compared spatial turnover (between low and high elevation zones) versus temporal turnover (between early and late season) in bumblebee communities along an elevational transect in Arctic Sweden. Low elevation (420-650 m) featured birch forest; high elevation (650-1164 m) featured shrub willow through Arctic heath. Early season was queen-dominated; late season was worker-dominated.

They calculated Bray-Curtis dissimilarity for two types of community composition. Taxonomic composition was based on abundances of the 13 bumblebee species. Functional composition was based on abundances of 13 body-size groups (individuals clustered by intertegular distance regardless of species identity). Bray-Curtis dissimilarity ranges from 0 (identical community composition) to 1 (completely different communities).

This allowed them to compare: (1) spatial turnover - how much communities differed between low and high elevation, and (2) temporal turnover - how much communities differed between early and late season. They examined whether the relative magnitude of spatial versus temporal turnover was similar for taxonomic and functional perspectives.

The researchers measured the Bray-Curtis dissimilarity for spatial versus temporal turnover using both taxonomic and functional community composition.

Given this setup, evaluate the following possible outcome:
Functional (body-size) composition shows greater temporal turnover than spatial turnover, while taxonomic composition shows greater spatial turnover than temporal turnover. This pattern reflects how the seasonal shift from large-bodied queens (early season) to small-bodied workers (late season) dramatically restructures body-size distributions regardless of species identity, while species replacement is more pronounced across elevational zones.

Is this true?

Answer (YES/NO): NO